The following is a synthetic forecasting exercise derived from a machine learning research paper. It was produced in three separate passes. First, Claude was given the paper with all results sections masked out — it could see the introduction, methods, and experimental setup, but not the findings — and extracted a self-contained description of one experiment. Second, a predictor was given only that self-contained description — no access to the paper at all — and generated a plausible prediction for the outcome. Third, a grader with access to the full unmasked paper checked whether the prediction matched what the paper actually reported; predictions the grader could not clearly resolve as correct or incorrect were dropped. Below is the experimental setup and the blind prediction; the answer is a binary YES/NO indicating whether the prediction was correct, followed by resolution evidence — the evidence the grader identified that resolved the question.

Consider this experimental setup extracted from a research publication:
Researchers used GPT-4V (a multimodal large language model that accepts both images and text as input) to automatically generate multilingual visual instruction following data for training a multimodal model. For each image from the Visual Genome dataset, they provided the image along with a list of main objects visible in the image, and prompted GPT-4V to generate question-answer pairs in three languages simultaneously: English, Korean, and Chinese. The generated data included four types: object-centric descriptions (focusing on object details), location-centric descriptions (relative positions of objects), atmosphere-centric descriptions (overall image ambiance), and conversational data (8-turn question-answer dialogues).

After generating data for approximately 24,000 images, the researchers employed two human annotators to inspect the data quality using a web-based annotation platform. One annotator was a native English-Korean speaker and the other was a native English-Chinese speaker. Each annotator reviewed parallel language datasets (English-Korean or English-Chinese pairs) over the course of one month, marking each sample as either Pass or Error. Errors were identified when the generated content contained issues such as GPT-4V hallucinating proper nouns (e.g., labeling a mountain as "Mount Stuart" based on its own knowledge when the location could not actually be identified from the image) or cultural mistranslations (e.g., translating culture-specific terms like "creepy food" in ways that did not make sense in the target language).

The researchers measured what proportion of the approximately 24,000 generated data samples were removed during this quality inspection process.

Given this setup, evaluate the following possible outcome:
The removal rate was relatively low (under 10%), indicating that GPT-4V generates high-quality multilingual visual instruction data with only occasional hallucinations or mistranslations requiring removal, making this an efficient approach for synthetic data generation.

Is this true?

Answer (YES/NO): YES